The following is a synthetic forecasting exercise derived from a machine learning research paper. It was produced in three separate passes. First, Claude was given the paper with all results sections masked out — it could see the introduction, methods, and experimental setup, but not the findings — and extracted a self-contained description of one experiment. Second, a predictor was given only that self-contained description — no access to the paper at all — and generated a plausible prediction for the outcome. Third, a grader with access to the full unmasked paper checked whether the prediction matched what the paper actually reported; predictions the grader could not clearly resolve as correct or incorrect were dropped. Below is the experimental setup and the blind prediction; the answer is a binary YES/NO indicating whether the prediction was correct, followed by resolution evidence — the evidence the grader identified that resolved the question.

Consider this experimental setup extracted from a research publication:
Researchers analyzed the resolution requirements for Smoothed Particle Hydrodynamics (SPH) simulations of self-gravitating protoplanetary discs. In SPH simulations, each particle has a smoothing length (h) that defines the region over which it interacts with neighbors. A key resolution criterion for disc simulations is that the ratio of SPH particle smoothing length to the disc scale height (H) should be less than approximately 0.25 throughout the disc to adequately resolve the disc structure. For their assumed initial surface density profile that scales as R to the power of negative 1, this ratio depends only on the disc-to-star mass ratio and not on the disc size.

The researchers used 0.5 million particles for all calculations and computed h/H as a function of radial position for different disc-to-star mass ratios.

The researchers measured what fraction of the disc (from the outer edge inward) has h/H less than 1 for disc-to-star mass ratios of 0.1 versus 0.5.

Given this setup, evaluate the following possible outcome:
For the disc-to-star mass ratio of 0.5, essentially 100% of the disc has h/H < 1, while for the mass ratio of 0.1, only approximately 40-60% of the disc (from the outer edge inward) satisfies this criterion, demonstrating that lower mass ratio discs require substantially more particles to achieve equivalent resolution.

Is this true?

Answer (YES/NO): NO